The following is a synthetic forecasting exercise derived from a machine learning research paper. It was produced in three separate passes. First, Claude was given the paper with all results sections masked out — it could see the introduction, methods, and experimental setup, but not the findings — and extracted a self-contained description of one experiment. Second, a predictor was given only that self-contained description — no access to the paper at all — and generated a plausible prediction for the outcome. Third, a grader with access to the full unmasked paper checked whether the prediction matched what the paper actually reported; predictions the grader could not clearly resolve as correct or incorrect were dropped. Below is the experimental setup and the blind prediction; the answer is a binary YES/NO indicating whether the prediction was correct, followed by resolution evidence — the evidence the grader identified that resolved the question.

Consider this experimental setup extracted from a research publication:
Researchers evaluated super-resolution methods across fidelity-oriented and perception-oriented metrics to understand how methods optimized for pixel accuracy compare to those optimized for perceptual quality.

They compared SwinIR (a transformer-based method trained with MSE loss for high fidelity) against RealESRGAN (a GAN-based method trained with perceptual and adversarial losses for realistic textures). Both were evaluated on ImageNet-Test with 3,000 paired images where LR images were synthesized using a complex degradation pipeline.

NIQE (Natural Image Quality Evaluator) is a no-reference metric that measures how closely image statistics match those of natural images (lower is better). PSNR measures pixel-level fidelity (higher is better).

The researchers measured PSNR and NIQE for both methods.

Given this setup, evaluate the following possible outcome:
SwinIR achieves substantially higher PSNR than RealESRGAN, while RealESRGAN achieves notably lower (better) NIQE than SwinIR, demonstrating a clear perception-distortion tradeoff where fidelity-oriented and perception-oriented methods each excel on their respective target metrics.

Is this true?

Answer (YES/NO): NO